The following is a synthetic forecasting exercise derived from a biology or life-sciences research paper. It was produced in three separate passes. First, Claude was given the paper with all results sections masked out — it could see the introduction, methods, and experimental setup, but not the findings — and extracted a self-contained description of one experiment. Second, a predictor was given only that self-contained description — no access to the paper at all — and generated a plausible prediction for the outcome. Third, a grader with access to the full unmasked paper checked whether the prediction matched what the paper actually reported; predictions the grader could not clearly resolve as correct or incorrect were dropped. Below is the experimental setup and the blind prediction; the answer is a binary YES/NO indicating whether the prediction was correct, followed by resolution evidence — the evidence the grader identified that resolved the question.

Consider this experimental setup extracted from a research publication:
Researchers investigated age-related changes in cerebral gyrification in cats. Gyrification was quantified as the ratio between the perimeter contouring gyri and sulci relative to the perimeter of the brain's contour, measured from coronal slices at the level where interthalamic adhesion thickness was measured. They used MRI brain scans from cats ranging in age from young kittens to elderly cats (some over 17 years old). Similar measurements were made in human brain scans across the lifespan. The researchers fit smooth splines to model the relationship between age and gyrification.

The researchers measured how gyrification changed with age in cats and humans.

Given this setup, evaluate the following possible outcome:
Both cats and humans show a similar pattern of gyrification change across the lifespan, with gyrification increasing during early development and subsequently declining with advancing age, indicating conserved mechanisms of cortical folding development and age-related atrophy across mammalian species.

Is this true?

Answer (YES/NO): NO